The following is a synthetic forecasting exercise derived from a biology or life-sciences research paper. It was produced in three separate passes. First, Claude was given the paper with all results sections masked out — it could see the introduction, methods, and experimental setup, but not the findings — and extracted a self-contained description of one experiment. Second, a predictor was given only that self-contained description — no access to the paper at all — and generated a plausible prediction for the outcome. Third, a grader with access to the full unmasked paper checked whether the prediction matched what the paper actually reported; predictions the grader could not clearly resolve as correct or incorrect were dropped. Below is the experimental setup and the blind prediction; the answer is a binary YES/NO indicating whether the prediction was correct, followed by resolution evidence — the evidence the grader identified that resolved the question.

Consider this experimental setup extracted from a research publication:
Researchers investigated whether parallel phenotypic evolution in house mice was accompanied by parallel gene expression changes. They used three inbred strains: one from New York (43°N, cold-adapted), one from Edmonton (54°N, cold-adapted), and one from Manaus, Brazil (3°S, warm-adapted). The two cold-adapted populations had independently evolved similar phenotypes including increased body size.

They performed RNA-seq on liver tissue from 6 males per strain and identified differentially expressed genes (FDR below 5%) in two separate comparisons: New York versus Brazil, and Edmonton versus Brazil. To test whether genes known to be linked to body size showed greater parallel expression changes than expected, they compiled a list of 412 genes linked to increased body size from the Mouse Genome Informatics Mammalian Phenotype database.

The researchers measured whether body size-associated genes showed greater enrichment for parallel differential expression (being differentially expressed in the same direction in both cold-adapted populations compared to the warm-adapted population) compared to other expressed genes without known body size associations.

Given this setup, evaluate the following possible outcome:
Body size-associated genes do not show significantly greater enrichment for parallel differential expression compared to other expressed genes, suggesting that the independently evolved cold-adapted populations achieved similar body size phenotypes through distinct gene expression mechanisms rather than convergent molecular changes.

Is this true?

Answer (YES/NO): NO